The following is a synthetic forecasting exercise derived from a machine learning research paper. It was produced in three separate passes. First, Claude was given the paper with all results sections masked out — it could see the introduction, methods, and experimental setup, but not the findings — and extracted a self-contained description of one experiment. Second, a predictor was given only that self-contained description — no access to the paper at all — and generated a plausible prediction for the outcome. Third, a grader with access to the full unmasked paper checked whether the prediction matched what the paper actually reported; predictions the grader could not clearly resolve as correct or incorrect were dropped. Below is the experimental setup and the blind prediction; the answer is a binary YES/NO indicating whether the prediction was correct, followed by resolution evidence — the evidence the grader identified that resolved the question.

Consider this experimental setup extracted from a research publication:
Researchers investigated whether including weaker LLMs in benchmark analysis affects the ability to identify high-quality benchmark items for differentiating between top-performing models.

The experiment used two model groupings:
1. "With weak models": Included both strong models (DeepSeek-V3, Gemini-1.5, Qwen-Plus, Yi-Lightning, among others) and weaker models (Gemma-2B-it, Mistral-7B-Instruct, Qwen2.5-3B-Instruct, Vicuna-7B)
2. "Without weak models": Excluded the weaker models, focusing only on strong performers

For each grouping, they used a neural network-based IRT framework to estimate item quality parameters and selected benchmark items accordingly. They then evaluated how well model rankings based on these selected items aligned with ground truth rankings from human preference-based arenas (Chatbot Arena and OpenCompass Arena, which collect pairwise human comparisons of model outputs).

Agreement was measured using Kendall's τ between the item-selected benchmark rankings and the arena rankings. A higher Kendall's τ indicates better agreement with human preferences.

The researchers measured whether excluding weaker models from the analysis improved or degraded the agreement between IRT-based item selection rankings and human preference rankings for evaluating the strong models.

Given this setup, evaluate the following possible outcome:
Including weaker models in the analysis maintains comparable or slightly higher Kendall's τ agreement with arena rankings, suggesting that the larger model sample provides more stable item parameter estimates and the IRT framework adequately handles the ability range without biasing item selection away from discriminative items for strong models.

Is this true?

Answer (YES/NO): NO